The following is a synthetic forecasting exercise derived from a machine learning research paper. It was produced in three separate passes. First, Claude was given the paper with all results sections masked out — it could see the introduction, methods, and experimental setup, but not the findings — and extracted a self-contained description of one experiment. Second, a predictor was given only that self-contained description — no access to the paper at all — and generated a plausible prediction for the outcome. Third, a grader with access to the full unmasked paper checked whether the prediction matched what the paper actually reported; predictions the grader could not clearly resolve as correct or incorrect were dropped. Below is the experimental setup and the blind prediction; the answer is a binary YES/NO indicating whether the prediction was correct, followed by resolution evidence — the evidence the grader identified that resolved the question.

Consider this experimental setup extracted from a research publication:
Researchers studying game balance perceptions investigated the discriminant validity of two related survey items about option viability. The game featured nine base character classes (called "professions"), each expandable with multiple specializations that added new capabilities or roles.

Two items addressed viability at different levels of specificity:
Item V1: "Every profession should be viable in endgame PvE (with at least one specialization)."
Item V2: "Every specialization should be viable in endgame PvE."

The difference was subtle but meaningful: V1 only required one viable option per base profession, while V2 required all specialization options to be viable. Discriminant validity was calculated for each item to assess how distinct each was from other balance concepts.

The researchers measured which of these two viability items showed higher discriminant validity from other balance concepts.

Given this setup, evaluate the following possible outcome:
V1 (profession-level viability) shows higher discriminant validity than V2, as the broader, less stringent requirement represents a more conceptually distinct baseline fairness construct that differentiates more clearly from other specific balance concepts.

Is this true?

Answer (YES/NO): YES